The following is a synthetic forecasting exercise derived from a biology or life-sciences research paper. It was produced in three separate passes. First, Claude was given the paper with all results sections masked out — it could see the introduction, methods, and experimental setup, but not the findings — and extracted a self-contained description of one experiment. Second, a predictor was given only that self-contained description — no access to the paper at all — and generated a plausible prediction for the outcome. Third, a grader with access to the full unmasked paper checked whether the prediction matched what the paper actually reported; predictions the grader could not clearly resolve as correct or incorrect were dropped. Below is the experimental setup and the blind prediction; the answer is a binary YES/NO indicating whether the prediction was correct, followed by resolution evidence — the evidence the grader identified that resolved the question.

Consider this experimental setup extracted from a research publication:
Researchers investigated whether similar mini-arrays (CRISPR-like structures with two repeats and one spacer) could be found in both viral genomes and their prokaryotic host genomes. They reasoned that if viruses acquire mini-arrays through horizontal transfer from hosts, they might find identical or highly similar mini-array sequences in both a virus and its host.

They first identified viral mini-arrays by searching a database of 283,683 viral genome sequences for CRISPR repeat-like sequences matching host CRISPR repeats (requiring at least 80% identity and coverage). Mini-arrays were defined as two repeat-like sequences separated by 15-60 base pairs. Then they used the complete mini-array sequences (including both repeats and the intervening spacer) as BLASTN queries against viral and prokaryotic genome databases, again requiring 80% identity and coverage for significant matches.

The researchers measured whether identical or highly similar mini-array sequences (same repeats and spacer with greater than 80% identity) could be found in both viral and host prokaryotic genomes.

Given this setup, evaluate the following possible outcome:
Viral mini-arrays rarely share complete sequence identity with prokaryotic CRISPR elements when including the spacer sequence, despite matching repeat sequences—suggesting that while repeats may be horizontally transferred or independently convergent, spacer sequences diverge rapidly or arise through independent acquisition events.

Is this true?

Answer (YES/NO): YES